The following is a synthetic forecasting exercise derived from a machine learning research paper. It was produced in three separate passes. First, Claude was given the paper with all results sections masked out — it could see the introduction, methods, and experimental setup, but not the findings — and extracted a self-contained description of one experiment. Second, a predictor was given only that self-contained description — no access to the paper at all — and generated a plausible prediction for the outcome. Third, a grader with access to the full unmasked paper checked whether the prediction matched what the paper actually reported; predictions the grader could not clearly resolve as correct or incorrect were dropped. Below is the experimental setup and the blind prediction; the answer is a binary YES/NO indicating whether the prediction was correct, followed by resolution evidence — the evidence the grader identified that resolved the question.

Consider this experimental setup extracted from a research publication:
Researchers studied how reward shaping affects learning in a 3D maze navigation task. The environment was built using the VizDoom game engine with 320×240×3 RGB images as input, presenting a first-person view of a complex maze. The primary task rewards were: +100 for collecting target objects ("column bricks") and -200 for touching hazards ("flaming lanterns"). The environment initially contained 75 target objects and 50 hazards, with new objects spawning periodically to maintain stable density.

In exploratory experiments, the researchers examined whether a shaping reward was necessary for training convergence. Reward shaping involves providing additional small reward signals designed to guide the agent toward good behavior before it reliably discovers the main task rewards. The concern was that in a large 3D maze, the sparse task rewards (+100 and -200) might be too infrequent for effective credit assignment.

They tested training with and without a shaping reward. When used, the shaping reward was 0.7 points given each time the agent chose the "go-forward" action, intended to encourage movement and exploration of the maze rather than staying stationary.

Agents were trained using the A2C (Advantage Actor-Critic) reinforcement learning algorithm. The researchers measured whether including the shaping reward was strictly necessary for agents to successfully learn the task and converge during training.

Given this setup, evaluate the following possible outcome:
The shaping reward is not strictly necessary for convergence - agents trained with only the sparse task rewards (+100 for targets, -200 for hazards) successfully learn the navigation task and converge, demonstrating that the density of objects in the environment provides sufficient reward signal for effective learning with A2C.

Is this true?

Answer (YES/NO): YES